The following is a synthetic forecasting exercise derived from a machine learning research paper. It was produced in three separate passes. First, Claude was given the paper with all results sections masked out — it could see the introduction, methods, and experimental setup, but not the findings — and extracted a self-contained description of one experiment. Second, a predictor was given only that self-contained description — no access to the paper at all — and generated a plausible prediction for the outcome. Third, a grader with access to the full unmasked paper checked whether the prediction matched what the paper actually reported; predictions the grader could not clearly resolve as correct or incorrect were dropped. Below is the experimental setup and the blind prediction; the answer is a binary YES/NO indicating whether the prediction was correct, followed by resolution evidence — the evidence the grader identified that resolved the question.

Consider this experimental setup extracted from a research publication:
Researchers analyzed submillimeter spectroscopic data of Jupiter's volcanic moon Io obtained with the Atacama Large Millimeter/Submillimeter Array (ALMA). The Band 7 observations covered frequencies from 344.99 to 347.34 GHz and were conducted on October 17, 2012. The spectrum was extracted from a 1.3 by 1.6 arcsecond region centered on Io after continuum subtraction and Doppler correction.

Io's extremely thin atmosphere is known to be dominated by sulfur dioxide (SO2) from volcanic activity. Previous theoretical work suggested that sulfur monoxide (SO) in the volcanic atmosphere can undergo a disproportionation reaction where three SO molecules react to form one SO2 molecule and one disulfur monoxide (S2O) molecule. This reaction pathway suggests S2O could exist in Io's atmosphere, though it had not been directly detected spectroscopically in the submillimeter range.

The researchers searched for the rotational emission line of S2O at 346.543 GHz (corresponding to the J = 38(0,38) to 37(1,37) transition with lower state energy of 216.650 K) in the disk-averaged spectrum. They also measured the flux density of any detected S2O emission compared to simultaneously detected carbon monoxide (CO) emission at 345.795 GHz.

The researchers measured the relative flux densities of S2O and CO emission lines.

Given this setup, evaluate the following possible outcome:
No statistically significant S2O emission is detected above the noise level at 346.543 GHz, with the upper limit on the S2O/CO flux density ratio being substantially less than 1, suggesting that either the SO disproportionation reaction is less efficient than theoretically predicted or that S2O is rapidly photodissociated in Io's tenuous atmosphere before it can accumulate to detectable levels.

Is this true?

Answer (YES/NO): NO